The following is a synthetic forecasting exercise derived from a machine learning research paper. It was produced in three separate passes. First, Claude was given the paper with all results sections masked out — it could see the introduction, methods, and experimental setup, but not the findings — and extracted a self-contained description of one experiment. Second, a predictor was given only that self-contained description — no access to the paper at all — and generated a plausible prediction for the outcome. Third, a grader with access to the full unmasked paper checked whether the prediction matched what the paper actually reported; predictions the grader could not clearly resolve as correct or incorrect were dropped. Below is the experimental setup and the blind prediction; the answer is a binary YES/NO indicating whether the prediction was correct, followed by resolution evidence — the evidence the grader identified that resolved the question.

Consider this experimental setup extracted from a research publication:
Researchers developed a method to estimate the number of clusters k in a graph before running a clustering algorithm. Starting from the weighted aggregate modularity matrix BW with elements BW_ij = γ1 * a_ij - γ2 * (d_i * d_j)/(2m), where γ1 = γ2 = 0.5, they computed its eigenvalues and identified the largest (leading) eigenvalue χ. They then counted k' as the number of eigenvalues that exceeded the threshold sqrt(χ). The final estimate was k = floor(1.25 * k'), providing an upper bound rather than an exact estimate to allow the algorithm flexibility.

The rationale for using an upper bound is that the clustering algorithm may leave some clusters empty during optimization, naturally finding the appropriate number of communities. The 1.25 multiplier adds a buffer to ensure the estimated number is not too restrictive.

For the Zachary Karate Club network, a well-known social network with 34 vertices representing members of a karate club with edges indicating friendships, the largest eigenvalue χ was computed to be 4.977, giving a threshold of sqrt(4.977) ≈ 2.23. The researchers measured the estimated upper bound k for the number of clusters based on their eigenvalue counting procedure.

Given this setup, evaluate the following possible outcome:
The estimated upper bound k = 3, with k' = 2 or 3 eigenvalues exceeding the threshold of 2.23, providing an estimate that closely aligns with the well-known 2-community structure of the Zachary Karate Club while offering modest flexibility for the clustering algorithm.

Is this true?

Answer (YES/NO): YES